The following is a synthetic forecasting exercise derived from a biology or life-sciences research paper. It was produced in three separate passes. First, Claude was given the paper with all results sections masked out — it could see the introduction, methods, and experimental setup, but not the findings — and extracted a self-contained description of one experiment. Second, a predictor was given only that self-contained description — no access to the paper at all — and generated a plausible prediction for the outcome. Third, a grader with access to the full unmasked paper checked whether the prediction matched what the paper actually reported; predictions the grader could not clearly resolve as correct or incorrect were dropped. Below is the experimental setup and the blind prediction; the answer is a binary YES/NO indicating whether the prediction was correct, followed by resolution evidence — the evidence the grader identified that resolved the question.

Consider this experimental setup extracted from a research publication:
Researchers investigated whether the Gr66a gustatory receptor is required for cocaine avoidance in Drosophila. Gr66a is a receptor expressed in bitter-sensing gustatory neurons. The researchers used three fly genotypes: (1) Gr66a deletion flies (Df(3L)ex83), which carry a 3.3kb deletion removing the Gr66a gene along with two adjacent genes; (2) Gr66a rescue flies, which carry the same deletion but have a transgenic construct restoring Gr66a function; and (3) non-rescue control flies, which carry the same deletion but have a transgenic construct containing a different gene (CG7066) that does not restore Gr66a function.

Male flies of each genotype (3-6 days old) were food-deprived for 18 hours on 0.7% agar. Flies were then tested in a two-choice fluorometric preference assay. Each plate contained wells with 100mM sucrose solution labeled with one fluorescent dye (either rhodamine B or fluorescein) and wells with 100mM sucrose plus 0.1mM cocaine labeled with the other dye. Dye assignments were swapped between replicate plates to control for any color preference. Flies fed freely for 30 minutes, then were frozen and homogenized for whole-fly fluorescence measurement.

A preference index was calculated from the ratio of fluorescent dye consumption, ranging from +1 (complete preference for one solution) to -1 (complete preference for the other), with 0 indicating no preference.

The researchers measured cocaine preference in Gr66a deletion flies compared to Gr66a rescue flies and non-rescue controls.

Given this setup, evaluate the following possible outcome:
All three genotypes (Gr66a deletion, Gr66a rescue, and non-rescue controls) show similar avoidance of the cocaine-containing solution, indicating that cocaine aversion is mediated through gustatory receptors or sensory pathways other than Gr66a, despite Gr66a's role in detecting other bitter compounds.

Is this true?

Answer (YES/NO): NO